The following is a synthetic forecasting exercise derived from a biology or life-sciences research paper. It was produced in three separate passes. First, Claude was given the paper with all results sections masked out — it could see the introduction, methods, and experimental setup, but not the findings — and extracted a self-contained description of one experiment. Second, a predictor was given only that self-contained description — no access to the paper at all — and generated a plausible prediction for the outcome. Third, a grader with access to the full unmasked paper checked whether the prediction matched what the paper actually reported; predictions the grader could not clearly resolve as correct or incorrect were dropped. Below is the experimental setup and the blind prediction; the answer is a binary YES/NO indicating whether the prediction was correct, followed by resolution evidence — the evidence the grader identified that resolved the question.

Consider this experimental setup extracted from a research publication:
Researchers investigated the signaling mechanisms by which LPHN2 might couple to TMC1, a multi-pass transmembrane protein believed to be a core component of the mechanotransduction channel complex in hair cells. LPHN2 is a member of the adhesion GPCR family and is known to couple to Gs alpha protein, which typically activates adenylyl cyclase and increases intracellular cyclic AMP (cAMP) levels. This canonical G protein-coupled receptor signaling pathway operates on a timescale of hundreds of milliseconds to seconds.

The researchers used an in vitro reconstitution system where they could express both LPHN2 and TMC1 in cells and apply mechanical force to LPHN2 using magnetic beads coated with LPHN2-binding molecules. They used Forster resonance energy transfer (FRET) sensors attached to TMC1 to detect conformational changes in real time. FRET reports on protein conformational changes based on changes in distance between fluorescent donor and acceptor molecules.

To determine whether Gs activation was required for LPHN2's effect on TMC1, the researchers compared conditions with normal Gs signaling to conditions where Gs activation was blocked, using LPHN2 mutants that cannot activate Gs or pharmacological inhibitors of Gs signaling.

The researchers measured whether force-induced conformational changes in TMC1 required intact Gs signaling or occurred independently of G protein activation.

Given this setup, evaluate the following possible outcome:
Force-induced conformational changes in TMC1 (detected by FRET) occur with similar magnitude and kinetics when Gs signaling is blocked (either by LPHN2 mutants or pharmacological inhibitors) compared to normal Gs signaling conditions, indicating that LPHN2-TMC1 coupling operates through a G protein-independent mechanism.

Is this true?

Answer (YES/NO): YES